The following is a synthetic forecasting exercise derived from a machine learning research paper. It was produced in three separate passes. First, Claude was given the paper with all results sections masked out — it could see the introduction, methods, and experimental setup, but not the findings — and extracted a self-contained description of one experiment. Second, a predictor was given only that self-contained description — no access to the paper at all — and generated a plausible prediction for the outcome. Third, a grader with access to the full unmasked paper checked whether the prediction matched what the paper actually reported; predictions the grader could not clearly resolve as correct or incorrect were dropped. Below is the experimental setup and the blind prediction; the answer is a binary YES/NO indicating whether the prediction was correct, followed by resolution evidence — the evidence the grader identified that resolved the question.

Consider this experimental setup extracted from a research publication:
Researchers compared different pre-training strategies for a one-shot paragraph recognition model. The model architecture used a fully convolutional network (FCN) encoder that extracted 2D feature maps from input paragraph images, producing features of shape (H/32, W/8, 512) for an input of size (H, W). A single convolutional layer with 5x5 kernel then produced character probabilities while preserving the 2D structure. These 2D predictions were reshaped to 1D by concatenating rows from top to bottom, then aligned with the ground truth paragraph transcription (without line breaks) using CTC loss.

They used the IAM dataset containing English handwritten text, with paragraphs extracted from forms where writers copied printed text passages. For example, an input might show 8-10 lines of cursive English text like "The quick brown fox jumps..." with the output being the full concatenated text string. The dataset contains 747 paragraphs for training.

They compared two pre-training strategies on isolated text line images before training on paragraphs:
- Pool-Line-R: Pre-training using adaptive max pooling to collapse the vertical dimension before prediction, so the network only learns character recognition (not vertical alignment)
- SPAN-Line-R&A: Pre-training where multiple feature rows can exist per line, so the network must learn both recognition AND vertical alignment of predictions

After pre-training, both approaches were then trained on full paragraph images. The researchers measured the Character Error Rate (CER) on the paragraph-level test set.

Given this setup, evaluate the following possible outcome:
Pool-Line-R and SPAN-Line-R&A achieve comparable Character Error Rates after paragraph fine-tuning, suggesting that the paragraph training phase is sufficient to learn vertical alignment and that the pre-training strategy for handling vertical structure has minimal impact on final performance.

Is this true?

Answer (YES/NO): NO